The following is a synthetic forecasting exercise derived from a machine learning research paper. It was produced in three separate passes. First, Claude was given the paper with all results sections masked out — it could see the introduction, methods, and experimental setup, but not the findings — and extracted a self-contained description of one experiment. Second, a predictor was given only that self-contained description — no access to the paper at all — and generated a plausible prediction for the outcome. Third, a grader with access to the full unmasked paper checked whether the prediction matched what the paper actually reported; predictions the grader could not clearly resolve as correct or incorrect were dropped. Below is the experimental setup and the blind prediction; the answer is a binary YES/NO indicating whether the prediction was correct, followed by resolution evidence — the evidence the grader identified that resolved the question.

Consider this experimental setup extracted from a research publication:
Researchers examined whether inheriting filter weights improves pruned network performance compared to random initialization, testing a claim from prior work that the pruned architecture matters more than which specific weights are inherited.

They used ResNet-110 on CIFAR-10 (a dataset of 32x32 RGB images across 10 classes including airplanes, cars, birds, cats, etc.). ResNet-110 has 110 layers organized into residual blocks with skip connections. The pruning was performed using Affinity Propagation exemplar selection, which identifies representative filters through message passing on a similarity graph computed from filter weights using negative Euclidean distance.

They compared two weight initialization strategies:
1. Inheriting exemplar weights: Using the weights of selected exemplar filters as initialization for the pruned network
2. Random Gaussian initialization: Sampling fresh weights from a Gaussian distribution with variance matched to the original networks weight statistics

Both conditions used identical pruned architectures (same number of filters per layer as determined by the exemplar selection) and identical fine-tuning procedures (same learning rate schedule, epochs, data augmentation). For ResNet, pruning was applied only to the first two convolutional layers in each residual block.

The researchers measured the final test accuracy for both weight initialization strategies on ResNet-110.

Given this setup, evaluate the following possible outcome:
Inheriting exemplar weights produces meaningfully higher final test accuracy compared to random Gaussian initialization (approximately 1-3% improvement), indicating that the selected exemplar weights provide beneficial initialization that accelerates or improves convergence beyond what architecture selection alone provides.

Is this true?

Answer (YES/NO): YES